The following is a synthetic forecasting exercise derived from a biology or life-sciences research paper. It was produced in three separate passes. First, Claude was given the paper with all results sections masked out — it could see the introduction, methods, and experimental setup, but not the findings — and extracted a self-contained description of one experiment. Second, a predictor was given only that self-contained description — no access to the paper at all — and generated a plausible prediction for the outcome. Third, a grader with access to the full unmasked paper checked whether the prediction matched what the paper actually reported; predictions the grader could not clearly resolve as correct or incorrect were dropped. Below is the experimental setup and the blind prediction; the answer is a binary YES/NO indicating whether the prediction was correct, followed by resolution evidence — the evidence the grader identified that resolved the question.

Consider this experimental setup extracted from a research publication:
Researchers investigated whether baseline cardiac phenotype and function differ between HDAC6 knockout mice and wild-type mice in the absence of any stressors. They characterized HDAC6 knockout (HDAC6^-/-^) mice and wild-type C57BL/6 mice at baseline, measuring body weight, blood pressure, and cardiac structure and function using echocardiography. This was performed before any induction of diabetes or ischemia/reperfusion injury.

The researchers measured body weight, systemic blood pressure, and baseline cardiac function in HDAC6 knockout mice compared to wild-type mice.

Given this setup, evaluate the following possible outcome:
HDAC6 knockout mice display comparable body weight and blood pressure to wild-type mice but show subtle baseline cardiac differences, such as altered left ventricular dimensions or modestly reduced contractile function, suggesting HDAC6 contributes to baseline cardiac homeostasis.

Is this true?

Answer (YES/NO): NO